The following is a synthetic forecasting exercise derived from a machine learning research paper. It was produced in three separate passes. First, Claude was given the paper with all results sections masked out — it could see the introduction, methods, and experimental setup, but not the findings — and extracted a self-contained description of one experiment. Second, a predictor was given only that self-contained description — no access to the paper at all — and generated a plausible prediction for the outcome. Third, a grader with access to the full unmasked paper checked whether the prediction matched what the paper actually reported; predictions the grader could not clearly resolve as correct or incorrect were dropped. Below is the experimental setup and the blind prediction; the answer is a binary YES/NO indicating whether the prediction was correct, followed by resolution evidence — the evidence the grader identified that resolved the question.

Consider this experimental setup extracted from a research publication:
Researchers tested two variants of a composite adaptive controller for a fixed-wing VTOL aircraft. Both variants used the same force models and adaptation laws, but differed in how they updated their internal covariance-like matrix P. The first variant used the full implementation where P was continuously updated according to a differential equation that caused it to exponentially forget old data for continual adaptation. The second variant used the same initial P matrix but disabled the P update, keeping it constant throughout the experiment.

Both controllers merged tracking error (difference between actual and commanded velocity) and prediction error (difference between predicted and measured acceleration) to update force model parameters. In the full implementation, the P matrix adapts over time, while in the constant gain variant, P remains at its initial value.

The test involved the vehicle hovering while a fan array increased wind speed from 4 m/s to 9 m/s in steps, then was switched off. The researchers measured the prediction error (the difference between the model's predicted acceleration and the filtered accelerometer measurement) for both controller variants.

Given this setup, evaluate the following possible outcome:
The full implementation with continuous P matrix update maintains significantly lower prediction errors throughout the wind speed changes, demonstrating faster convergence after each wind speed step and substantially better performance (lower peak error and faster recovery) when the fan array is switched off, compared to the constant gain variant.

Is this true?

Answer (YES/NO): NO